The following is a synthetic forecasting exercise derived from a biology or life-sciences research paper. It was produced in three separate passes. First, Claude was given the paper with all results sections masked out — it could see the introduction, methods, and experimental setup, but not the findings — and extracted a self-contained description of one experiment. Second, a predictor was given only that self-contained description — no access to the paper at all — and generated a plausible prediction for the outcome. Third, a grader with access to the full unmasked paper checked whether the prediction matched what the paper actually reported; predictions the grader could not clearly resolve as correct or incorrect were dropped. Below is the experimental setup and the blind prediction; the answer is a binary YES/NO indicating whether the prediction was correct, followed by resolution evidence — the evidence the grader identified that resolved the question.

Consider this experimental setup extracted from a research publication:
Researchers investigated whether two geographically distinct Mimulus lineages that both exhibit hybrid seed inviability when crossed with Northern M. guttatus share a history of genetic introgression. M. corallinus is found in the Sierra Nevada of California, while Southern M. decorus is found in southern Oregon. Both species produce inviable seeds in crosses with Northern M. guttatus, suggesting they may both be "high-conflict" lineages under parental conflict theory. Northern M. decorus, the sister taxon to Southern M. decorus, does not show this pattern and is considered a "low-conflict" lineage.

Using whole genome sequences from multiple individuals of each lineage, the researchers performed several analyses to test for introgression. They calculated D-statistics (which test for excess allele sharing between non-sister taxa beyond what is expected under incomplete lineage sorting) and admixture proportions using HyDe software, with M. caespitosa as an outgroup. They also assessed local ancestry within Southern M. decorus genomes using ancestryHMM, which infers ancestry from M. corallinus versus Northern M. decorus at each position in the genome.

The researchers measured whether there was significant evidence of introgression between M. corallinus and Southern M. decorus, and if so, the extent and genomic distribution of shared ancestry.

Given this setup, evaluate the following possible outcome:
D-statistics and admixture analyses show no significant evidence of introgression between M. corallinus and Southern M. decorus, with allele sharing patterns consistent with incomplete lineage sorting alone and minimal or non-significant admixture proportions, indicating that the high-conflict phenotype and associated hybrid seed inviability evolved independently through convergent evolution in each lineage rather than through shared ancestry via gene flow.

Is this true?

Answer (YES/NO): NO